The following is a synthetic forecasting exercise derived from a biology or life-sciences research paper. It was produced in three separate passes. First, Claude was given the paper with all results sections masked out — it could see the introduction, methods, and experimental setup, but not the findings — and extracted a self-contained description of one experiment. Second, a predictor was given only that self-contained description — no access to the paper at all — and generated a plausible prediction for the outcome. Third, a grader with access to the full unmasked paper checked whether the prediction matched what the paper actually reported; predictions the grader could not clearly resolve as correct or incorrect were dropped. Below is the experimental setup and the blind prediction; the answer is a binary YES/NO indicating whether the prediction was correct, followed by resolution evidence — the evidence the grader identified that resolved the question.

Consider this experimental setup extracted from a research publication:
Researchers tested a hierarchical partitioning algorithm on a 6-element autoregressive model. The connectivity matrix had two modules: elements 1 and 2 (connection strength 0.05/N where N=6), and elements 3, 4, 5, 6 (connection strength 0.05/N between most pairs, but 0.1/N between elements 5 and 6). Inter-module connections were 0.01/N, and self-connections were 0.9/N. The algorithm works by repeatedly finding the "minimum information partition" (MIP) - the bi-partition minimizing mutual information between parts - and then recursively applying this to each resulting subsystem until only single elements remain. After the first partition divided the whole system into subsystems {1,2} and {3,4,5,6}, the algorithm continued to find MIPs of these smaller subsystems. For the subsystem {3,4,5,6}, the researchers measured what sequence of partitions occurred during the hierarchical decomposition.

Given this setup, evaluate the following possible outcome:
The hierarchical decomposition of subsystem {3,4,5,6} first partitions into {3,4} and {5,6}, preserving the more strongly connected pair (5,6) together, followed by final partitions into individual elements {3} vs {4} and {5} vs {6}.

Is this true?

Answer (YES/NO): NO